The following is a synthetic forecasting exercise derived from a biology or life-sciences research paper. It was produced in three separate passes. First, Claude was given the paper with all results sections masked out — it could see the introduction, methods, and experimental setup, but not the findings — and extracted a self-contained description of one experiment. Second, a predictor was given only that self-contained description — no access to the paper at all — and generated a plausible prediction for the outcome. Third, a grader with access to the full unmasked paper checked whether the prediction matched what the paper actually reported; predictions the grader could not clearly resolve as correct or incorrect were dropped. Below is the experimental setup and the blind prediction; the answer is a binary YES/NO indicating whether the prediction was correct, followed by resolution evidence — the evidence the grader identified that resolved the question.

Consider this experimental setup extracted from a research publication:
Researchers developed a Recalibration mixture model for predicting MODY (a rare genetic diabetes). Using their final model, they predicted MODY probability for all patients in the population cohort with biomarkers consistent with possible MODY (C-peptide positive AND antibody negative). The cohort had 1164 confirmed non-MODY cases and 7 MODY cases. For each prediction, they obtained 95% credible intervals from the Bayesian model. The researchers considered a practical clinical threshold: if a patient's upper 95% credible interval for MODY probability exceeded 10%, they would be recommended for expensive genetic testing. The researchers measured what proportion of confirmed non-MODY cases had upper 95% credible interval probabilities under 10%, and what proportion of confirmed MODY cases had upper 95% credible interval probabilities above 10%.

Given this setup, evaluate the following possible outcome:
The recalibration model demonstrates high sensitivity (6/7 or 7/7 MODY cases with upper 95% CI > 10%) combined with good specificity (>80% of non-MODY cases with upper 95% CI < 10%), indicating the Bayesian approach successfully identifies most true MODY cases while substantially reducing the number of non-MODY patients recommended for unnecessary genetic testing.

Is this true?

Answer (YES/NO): YES